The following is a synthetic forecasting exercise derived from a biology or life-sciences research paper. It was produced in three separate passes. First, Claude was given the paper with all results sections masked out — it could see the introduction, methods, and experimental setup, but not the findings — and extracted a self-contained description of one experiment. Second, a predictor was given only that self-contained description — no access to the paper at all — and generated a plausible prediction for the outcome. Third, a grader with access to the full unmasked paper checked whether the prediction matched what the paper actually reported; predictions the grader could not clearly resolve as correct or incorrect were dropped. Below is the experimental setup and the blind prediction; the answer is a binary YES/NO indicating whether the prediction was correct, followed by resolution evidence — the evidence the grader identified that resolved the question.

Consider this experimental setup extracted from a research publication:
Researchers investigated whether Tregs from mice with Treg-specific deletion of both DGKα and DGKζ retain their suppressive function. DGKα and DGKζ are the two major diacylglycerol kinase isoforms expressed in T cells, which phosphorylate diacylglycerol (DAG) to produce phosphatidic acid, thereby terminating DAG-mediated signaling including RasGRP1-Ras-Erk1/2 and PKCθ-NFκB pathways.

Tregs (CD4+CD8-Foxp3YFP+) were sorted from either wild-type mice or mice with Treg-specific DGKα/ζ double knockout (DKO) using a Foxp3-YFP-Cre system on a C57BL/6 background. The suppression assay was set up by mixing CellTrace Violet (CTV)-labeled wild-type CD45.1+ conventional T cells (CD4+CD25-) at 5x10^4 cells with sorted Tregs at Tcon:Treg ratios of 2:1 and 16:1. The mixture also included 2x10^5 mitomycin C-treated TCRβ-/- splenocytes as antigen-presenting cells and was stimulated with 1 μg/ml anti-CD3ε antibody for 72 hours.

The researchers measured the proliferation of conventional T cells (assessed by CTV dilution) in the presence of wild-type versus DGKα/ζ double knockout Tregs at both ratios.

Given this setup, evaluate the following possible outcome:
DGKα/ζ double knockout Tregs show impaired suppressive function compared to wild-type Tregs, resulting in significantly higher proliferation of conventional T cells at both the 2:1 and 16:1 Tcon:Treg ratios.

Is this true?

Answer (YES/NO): NO